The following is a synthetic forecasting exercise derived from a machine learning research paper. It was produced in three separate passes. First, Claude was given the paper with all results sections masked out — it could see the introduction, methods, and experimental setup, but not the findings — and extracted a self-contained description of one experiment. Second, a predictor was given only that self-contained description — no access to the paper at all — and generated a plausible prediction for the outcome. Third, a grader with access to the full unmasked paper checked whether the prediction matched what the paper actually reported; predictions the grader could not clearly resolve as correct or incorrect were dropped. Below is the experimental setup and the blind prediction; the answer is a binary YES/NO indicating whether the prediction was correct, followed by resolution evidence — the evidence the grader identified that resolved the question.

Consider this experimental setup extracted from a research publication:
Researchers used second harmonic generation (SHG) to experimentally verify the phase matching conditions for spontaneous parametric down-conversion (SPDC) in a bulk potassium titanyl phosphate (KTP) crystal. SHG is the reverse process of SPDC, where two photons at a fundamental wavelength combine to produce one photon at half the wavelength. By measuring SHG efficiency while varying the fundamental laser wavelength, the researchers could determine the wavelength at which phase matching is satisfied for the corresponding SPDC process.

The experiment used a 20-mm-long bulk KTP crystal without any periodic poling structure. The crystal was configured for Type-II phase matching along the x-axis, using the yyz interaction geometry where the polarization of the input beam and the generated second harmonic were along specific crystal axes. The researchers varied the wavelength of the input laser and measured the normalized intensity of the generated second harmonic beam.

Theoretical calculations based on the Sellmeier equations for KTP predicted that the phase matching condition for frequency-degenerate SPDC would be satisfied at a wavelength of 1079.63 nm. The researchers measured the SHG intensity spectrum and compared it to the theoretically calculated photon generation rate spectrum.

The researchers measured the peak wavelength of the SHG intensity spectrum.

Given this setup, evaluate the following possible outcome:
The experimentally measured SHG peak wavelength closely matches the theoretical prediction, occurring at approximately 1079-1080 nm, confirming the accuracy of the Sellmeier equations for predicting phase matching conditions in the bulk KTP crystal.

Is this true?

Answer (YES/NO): YES